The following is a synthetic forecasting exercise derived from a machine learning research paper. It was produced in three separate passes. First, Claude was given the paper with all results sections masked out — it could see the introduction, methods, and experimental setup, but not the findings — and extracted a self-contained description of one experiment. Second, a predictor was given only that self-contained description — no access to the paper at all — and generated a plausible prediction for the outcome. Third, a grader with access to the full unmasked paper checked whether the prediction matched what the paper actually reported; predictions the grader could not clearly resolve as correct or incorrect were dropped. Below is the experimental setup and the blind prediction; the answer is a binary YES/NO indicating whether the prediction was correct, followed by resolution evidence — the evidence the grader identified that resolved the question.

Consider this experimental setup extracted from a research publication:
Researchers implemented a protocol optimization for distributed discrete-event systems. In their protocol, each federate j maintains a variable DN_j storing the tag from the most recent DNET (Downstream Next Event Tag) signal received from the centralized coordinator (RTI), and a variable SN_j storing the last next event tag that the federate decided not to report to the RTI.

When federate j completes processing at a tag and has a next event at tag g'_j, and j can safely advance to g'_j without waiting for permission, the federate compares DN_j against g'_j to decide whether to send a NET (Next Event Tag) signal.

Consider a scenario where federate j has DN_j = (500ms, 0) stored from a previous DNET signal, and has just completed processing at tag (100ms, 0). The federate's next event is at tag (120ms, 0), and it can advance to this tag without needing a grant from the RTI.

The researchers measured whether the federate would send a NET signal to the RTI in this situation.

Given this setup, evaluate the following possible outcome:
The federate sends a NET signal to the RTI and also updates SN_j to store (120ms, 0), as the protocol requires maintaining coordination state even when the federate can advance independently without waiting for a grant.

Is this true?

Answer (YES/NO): NO